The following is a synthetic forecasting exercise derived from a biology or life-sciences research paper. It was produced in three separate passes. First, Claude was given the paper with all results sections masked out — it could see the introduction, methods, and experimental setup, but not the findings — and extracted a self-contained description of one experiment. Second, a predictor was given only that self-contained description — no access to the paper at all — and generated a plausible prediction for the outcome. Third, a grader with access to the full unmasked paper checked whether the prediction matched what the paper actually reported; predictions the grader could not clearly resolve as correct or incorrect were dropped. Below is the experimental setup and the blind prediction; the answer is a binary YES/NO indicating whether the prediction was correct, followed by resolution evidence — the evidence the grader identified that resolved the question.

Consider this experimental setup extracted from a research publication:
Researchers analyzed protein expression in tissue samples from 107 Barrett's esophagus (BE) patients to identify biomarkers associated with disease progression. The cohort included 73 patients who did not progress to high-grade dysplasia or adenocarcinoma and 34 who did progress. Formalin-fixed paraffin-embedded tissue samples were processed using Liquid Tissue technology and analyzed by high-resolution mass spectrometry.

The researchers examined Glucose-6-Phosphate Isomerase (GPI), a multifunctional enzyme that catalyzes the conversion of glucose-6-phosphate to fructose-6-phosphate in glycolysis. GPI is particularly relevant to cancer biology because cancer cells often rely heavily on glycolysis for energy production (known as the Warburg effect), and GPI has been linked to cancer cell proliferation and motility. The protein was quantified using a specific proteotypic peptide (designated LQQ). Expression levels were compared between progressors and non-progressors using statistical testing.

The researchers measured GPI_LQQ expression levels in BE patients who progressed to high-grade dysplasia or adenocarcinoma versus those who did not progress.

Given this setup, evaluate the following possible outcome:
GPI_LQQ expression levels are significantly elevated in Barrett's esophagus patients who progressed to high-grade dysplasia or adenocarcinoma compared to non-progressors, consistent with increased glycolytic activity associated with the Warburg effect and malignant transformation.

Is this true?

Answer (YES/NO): NO